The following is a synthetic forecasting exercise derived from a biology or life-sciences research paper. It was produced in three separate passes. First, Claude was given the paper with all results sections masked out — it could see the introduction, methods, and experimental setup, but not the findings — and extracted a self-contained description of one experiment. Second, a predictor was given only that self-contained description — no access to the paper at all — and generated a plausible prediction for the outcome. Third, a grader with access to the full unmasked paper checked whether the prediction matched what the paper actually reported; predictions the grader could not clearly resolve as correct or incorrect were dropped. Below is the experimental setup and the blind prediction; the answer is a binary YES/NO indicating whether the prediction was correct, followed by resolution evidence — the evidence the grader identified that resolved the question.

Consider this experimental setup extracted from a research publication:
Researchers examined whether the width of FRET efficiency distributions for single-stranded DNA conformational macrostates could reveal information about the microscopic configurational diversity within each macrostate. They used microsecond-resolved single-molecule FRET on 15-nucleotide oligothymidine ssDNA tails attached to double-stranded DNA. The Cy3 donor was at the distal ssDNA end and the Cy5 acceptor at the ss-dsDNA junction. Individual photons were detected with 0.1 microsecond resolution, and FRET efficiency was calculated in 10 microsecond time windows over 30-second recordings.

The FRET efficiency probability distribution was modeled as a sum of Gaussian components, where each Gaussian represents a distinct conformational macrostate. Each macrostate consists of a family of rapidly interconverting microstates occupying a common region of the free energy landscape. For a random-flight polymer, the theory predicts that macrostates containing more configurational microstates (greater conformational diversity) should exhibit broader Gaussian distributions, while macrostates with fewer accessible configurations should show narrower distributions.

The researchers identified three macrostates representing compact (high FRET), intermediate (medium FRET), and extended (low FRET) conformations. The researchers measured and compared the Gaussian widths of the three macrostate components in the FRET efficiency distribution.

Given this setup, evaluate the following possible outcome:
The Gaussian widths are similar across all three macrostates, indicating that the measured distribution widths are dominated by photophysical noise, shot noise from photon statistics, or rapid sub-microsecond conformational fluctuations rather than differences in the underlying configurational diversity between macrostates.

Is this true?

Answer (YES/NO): NO